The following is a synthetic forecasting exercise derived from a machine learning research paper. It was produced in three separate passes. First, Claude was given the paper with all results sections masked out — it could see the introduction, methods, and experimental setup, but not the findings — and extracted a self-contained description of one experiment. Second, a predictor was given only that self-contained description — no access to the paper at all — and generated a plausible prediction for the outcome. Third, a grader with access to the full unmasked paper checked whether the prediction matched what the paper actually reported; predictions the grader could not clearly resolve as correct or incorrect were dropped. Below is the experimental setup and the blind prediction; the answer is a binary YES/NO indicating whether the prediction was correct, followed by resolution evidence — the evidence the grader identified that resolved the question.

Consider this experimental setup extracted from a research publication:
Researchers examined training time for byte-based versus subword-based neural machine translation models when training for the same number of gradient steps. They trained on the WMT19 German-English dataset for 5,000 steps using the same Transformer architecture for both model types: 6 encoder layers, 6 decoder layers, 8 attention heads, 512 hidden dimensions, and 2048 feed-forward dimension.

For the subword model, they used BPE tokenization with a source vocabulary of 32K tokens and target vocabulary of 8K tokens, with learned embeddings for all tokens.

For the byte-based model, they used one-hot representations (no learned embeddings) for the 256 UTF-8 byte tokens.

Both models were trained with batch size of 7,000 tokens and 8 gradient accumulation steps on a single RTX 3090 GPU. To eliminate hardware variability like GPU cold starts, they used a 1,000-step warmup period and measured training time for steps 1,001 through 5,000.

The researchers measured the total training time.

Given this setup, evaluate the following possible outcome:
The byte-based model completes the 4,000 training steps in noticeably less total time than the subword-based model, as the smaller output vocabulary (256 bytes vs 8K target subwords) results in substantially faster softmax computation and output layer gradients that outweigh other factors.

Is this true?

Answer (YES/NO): YES